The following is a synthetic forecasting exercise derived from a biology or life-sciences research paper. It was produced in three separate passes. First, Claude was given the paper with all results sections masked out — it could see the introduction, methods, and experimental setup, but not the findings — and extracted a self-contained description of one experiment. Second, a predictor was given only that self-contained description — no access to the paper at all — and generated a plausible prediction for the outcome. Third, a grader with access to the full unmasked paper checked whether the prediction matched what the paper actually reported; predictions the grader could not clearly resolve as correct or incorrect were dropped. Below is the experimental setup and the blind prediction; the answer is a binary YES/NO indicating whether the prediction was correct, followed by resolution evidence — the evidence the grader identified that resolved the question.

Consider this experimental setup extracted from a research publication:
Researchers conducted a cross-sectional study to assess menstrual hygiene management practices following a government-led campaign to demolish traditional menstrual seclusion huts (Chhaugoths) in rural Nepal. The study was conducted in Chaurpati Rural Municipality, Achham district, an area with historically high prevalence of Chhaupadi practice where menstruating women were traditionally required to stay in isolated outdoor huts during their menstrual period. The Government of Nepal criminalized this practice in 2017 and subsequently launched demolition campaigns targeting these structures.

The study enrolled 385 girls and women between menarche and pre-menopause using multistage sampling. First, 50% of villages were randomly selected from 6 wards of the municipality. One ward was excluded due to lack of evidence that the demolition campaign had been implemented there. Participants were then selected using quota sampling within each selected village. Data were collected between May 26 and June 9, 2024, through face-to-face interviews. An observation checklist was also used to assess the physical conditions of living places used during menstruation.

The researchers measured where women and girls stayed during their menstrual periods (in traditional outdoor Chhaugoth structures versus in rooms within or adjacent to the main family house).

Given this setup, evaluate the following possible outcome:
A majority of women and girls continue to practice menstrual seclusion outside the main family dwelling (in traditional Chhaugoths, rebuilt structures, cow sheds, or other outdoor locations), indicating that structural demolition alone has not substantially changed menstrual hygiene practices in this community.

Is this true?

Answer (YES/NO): NO